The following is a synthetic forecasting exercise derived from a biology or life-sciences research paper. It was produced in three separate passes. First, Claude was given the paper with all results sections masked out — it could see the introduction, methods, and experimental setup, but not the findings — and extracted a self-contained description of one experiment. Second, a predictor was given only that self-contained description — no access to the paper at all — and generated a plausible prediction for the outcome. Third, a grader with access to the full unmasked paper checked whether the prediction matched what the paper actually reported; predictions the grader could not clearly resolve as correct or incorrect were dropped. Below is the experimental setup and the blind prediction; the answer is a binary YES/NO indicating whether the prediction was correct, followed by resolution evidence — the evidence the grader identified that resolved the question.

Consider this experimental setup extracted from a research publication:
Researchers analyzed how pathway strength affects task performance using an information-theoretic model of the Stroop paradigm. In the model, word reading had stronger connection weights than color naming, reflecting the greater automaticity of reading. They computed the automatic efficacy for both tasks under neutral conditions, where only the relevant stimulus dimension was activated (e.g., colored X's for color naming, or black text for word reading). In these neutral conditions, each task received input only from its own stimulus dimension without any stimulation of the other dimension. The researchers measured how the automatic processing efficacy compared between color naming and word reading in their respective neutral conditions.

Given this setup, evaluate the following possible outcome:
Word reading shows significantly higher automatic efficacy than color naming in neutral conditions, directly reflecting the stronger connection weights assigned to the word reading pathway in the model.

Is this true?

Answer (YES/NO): YES